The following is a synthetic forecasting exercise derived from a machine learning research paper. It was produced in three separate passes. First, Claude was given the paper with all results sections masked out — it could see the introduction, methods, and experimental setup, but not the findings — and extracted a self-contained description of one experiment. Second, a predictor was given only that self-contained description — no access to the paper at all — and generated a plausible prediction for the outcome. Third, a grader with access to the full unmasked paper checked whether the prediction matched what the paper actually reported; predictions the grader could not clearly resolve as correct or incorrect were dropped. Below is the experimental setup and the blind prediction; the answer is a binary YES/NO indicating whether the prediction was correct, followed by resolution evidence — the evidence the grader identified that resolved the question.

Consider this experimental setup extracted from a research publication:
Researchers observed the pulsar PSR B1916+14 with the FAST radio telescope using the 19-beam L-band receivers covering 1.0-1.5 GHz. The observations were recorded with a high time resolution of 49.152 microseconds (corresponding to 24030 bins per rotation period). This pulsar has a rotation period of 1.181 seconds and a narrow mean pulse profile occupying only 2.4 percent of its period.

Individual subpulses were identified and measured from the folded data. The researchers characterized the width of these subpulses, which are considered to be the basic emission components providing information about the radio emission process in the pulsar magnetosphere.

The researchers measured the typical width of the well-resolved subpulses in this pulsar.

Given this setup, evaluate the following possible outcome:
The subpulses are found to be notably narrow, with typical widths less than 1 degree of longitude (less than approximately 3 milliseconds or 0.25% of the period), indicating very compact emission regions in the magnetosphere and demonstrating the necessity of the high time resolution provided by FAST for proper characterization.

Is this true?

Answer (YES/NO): YES